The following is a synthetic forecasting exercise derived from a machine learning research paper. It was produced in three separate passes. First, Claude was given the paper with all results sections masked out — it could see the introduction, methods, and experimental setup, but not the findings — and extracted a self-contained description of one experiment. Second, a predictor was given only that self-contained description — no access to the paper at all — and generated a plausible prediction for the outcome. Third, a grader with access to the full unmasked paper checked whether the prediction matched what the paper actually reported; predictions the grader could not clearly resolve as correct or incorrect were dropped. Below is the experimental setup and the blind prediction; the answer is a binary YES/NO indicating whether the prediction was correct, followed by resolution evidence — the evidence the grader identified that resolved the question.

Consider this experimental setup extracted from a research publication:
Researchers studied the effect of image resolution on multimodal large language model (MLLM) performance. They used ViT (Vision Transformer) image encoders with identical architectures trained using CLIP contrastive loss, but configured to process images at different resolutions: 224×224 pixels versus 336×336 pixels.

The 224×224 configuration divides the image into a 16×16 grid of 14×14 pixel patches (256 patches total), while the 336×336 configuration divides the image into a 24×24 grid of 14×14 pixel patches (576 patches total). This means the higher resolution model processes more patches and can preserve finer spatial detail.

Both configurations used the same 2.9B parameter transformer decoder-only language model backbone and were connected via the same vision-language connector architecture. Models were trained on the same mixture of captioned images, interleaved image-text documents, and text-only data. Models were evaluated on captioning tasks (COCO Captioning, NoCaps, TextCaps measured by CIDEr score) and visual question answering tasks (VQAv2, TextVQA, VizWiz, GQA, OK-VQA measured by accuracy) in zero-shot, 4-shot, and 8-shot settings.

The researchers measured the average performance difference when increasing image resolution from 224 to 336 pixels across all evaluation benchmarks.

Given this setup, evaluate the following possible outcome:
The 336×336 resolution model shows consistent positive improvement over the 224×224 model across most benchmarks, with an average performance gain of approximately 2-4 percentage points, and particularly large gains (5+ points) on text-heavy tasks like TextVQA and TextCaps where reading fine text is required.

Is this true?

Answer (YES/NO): NO